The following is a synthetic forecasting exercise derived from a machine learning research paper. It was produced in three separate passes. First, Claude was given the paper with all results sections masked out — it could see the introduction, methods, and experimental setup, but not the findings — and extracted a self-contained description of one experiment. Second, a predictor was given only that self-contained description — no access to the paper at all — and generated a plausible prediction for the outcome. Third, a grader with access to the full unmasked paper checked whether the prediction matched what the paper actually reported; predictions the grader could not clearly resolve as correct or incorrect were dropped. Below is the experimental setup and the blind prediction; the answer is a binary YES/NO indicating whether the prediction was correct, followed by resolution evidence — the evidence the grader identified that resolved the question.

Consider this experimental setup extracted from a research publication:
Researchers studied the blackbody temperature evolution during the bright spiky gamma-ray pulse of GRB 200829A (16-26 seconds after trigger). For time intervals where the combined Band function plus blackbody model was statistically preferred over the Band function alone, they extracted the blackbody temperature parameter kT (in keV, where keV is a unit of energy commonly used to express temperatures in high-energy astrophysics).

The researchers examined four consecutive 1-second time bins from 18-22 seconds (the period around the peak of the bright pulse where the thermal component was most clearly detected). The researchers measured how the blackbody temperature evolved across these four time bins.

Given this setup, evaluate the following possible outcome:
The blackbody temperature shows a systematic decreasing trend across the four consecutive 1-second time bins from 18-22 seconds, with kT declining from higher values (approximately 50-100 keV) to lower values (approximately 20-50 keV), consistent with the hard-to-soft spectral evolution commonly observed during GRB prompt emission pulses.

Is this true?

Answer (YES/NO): NO